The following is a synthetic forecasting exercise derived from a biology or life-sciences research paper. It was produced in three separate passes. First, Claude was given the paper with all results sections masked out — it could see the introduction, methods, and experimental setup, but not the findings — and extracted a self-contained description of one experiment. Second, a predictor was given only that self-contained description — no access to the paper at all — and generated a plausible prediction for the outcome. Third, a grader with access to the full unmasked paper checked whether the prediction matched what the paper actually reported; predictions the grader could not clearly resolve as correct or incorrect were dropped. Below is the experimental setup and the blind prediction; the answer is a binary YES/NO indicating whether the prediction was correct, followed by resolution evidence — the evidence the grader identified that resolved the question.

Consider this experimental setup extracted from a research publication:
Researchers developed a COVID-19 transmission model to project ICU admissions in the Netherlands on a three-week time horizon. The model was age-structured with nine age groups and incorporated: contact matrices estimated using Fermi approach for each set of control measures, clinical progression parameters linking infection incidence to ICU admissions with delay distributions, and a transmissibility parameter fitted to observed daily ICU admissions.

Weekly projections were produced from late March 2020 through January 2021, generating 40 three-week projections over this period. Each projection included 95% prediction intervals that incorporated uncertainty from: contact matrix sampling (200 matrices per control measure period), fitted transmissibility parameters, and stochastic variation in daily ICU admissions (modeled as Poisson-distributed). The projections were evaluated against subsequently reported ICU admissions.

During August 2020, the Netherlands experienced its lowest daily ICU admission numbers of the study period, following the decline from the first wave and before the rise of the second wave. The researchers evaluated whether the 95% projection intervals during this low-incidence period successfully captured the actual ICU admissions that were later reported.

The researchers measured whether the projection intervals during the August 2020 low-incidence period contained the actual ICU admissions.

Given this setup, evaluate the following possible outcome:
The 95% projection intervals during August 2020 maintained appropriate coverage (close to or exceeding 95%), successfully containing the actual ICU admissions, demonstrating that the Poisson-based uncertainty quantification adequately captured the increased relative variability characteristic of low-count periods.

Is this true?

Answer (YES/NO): NO